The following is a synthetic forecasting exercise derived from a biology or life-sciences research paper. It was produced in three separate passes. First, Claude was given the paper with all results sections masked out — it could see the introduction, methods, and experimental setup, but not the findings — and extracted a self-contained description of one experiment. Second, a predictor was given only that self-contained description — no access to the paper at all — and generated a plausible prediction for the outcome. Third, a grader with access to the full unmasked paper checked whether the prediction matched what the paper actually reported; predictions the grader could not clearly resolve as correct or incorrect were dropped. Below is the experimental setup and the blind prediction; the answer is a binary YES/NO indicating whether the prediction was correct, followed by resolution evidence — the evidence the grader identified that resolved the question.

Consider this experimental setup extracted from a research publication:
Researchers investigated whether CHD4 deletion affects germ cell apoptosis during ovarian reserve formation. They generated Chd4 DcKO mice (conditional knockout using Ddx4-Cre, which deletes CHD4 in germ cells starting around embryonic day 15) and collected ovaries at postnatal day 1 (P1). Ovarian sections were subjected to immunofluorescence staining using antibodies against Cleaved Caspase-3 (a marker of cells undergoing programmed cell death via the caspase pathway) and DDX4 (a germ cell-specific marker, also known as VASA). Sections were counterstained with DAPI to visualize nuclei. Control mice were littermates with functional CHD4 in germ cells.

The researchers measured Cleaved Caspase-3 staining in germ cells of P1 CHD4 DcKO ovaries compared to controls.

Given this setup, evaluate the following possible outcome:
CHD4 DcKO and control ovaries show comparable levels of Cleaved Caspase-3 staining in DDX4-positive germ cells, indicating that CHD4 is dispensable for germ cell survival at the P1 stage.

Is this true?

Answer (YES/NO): YES